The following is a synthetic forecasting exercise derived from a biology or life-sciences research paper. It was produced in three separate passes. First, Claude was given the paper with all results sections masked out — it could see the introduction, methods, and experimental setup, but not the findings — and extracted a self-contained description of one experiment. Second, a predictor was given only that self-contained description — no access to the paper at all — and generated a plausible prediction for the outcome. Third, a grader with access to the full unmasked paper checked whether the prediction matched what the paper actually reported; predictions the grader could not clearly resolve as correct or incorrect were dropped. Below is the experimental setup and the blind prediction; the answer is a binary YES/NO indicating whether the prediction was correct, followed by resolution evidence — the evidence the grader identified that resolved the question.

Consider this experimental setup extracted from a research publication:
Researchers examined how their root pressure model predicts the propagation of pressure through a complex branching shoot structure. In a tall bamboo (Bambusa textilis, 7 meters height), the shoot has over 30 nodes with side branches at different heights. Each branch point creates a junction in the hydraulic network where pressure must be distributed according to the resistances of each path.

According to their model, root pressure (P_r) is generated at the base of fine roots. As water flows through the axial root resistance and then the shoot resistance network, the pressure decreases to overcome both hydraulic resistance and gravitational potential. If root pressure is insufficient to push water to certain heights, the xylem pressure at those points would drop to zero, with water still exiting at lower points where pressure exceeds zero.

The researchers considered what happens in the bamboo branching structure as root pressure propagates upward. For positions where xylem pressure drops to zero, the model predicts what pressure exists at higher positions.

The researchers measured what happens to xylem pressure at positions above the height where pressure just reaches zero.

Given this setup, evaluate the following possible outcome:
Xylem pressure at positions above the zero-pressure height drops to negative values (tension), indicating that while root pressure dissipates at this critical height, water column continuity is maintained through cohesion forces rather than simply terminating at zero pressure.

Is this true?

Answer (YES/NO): YES